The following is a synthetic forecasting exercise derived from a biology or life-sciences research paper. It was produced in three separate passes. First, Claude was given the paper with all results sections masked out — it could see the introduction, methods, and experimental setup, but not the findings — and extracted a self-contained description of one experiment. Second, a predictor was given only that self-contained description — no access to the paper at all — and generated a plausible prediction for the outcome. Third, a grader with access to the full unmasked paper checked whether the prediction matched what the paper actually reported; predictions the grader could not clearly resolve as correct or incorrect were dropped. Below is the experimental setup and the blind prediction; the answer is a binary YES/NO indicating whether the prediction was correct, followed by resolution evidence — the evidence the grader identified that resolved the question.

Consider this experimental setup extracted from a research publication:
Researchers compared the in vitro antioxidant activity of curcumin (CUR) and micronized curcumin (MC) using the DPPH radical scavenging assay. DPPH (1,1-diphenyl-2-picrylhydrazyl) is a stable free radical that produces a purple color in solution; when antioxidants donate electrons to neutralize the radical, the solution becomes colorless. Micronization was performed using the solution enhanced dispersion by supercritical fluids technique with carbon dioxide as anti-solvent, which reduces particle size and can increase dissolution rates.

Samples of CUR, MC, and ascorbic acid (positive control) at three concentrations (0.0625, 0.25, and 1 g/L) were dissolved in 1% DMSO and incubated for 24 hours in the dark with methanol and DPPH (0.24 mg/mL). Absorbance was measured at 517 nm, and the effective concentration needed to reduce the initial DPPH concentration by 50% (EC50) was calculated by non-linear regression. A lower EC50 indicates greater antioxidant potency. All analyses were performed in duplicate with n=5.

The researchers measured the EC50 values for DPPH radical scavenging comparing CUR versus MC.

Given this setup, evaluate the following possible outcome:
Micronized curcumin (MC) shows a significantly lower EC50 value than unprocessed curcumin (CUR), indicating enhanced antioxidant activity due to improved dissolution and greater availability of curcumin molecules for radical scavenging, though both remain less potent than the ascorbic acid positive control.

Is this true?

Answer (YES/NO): NO